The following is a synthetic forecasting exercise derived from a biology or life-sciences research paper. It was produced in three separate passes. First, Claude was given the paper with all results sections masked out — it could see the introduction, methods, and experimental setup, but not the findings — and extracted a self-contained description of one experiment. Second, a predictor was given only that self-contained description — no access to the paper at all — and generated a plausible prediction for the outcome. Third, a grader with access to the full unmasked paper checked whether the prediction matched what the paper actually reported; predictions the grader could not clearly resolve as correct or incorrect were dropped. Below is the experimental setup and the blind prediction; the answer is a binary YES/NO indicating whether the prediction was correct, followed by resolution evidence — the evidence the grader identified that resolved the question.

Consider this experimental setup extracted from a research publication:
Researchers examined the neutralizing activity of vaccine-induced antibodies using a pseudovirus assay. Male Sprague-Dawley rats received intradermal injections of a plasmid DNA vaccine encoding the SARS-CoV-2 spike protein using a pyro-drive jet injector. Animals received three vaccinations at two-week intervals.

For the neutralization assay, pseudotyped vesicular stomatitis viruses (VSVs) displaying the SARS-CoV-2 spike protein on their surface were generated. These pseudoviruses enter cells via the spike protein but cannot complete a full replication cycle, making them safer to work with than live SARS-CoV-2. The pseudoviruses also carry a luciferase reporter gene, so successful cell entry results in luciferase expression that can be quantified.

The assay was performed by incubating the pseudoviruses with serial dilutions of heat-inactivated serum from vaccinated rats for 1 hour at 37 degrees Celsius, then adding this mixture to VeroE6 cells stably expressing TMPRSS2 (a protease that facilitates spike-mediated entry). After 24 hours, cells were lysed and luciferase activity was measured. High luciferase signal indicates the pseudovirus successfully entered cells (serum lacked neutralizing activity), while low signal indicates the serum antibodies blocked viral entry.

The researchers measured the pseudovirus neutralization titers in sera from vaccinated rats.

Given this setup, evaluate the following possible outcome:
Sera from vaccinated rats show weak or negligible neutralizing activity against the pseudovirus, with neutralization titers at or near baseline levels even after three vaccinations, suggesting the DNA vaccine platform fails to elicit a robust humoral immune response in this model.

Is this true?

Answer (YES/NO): NO